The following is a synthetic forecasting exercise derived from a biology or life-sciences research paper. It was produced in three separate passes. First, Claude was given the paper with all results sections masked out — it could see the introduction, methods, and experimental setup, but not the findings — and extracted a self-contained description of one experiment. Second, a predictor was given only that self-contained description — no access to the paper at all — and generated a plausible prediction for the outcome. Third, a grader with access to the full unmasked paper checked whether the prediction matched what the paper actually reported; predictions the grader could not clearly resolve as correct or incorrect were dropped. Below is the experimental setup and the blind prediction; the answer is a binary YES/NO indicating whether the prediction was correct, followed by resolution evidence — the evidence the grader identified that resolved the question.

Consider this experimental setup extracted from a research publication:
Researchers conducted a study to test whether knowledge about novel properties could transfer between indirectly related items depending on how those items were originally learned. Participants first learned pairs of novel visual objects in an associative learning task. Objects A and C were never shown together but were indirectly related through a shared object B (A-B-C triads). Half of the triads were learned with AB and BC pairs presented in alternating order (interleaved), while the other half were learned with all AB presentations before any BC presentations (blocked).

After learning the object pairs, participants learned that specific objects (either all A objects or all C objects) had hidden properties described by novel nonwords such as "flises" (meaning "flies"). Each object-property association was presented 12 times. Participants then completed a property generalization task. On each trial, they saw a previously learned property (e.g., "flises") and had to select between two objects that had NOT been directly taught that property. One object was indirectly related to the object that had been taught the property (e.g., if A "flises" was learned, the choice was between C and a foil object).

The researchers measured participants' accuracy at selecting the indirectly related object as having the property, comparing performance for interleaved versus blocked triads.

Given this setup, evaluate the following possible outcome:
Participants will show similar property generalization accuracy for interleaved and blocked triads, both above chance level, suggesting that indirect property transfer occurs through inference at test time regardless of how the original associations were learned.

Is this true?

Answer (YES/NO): NO